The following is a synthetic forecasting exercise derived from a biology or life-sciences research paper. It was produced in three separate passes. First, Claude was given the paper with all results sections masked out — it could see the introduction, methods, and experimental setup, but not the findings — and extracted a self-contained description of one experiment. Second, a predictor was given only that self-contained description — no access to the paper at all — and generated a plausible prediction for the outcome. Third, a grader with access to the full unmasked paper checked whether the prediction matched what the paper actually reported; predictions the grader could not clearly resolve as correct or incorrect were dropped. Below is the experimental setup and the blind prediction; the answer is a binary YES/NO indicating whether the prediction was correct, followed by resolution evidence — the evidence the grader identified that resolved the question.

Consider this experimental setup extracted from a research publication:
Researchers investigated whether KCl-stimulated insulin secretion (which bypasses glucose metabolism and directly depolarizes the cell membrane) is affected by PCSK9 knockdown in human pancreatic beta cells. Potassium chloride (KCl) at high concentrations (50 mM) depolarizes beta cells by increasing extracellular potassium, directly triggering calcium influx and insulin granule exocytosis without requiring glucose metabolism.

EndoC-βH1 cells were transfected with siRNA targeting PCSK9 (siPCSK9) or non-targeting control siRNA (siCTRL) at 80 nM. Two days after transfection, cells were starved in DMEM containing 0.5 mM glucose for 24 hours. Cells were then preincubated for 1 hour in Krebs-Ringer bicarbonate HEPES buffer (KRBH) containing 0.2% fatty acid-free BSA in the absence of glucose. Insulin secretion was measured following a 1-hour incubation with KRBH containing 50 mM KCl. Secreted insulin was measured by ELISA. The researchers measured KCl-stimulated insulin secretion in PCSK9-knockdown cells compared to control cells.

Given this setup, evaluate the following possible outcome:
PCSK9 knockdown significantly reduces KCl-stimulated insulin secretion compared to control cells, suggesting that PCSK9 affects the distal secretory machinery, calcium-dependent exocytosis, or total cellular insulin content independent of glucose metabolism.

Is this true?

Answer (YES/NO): YES